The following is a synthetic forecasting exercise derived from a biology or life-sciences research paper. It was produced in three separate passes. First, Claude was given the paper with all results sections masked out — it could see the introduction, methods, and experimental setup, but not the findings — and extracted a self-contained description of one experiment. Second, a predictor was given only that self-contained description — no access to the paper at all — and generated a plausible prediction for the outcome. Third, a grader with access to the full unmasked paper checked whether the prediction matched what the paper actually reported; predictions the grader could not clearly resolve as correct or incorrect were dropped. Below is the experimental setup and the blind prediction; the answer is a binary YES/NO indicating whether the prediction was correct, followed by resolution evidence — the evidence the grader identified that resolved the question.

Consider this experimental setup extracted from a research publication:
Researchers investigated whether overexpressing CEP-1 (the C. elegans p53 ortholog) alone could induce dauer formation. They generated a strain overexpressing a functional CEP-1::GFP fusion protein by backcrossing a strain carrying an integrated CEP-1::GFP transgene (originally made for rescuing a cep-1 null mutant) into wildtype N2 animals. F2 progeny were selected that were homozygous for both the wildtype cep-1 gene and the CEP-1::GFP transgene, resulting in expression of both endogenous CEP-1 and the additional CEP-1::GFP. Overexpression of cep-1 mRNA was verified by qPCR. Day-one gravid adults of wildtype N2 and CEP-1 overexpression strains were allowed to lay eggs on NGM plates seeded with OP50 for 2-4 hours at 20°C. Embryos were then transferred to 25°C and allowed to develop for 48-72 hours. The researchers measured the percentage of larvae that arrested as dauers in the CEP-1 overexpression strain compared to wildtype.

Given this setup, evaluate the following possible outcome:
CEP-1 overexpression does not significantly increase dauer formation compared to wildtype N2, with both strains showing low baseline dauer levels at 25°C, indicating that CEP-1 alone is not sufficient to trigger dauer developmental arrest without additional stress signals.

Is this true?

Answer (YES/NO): NO